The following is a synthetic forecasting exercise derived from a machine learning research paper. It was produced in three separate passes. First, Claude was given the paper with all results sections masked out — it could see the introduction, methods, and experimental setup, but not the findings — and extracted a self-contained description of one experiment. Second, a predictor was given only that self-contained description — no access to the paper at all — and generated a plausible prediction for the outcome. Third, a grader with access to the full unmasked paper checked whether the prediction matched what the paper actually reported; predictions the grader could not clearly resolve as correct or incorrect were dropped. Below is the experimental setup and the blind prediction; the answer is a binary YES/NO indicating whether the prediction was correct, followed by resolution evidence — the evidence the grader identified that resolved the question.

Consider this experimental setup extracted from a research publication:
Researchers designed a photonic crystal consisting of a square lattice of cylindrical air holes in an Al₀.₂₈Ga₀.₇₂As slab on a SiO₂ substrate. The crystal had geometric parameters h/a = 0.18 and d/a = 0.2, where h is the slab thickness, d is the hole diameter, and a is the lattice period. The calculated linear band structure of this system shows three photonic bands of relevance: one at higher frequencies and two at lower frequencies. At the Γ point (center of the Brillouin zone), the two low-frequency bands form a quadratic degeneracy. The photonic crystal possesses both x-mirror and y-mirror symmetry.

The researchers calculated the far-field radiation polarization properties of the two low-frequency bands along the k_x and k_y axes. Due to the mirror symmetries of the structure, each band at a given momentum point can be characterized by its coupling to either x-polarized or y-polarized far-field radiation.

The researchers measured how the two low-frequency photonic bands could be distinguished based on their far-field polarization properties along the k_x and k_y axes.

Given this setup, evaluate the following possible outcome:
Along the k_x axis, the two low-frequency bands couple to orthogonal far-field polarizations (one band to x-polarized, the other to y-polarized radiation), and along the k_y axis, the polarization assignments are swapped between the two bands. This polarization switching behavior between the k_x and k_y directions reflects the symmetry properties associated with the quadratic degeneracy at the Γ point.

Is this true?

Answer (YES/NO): NO